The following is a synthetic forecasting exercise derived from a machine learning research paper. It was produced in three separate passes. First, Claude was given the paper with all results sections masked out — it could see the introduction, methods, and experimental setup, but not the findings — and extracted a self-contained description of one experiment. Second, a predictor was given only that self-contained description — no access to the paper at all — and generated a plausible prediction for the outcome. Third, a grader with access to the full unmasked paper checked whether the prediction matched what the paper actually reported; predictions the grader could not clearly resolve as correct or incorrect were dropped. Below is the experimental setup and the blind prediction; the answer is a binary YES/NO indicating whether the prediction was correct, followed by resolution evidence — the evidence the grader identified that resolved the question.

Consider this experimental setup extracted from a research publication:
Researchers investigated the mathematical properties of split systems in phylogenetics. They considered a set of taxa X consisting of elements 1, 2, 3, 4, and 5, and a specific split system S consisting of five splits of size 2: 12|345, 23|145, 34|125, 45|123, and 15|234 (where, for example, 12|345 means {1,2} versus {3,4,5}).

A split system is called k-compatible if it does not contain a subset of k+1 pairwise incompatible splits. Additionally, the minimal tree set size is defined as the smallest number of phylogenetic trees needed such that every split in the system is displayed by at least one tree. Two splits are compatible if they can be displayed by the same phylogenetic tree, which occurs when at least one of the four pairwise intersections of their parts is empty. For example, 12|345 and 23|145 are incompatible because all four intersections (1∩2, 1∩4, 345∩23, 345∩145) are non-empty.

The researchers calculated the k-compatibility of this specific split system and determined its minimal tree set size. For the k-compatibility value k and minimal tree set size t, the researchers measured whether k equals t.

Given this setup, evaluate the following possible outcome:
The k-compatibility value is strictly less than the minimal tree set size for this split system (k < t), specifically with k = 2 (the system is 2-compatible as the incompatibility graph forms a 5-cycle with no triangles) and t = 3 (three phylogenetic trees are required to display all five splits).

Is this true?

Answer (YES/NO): YES